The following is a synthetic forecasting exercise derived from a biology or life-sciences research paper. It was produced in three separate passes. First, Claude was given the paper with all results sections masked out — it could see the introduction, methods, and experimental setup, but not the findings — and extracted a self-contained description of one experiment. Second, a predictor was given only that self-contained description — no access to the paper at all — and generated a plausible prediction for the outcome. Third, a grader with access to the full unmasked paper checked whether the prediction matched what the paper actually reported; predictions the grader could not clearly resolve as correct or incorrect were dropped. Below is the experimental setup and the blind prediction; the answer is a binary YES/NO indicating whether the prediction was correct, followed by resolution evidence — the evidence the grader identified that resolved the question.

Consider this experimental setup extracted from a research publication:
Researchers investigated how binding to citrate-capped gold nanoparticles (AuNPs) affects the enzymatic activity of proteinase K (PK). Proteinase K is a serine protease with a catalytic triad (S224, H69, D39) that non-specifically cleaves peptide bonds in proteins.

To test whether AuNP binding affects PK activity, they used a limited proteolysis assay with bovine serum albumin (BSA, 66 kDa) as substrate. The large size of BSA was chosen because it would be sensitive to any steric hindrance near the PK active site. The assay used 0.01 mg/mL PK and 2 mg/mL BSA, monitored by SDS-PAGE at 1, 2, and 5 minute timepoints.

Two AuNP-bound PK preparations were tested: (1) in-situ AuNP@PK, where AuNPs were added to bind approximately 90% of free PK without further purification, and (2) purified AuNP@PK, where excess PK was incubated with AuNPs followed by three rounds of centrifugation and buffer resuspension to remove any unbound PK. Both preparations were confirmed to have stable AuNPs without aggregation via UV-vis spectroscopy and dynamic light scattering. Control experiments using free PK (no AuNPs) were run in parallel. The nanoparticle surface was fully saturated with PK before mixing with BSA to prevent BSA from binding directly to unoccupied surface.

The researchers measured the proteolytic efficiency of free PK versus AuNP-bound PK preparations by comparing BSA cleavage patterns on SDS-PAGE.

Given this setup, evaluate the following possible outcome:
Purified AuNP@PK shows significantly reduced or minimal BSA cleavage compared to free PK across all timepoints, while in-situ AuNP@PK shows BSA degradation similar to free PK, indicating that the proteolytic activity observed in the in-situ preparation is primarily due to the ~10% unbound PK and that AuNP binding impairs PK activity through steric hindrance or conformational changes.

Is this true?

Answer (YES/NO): NO